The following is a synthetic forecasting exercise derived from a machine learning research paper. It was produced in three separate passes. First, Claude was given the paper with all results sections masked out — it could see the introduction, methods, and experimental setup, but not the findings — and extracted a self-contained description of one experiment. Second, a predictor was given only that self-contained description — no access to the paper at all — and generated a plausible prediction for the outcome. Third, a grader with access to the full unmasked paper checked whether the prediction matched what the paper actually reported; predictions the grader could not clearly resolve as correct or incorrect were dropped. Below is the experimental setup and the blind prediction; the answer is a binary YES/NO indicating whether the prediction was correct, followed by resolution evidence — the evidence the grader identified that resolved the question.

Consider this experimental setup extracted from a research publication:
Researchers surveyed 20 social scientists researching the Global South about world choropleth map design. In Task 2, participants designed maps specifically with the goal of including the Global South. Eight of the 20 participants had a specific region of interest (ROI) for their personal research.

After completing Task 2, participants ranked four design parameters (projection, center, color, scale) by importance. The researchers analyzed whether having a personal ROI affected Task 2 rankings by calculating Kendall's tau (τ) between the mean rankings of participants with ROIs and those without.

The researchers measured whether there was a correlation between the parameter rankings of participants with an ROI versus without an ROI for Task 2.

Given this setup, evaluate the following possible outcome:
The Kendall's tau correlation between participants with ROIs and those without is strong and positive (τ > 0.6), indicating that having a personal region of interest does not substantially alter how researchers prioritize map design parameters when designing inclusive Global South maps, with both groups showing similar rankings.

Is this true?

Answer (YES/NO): YES